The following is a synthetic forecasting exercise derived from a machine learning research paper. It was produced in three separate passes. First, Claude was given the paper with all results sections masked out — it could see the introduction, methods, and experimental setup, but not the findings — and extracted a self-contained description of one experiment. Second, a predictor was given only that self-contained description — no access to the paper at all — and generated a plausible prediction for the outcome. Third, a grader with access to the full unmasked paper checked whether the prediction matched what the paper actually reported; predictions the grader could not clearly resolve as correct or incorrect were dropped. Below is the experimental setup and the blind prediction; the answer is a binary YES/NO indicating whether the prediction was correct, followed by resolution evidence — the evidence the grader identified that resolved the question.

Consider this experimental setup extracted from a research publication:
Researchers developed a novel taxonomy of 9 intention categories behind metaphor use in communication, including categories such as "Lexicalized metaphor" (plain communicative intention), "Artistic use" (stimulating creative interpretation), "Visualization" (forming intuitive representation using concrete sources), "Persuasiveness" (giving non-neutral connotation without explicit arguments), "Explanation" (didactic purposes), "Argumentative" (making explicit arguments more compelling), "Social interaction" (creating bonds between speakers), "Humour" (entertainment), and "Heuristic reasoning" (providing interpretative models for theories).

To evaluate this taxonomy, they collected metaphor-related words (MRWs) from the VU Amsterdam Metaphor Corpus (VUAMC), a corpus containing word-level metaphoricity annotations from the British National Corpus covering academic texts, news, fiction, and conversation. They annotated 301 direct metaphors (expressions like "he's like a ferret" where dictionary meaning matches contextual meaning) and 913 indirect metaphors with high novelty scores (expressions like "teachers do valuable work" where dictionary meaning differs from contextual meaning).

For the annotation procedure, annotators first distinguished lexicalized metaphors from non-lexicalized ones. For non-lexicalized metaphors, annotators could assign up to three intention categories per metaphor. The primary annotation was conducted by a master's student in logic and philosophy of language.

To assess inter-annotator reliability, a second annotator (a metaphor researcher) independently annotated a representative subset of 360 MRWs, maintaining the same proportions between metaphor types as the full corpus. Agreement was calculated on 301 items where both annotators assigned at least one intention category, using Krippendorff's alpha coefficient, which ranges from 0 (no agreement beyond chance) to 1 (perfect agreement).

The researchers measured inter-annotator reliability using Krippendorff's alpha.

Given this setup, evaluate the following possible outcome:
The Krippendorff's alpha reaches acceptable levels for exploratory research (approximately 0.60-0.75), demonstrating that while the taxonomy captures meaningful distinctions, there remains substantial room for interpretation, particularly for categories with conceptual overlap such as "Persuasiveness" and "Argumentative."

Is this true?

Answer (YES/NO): NO